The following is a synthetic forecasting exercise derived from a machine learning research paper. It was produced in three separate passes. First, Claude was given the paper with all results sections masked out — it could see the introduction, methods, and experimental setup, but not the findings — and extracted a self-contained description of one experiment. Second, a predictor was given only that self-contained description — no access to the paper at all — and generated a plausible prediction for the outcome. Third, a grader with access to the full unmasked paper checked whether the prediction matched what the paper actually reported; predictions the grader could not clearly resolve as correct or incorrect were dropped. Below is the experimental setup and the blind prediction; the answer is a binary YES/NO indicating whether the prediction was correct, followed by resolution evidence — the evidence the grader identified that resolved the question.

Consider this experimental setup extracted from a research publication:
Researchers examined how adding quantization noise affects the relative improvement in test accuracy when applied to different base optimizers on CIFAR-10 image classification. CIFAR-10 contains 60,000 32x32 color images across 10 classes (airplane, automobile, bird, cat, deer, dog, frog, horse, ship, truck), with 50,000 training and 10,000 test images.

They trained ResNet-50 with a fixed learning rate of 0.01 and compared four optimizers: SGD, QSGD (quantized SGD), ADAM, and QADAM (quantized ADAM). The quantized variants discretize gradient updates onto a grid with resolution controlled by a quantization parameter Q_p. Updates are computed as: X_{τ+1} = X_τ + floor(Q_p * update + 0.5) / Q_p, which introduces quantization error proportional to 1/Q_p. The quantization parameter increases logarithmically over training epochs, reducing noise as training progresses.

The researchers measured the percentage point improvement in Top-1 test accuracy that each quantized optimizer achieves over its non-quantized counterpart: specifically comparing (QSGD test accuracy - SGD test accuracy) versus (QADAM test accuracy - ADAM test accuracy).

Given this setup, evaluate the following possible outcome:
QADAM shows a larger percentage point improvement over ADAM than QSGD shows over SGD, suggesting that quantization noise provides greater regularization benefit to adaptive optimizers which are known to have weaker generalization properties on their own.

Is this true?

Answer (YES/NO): NO